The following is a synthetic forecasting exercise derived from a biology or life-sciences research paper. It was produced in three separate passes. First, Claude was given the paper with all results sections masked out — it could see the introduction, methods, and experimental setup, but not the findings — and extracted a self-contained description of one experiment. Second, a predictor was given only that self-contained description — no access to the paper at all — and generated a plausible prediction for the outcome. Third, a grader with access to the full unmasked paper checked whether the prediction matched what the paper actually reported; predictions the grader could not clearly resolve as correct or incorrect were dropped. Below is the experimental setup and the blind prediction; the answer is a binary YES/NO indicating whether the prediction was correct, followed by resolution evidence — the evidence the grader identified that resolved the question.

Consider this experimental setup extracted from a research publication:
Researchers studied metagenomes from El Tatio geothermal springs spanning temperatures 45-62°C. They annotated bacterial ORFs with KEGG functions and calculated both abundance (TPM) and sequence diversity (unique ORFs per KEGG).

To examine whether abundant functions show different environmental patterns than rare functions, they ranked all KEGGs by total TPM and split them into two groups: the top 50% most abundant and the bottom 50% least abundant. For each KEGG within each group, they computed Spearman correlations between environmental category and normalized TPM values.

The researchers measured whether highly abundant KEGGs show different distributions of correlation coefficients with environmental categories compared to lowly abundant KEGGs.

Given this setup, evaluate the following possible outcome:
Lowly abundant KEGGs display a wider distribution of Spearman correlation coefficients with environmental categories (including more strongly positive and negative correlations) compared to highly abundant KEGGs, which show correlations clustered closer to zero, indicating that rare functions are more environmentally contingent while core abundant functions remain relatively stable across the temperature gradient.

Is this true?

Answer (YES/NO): NO